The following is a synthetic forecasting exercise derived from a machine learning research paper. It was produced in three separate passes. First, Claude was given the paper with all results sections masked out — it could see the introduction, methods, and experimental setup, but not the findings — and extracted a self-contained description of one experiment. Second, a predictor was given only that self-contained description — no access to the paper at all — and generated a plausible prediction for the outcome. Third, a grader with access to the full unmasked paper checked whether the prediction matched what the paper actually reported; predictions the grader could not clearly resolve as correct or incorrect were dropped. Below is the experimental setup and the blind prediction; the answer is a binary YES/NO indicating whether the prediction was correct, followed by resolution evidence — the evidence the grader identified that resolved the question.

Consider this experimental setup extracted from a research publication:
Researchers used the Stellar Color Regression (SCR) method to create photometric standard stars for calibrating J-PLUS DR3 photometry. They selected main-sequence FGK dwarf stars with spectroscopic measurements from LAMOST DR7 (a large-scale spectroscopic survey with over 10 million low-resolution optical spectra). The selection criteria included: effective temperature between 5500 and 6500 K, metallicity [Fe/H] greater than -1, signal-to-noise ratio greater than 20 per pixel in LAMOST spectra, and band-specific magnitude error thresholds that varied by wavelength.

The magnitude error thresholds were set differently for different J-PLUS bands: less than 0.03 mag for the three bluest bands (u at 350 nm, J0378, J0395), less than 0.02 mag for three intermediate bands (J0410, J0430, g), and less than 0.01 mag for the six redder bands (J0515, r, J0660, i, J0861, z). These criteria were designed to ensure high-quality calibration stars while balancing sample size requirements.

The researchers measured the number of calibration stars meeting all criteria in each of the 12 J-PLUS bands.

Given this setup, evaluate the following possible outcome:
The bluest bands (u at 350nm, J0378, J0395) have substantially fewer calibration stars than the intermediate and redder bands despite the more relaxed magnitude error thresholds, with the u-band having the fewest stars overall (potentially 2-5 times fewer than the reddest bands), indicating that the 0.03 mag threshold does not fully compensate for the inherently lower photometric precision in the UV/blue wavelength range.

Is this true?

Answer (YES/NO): NO